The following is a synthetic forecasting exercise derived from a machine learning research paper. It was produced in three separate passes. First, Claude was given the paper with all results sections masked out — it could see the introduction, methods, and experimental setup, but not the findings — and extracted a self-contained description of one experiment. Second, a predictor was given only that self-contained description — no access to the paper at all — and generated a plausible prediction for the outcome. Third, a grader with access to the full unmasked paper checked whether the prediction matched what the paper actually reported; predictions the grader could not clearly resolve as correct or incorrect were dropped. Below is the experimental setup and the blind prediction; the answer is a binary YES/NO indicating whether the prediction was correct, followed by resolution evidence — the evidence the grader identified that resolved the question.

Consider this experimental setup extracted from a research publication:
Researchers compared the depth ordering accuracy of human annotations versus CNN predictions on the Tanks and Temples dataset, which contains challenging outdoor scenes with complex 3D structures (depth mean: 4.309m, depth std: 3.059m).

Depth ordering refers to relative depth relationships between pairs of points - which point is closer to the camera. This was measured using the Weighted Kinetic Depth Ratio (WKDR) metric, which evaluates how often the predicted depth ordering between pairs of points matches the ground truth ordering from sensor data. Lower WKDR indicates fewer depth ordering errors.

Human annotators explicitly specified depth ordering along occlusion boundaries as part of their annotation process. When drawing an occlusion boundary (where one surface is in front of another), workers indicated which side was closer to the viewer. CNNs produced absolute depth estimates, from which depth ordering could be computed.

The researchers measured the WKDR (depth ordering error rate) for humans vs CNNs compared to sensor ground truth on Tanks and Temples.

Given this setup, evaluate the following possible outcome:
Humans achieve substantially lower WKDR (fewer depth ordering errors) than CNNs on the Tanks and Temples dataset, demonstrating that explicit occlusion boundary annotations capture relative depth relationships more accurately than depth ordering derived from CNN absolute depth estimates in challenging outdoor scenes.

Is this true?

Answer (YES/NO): YES